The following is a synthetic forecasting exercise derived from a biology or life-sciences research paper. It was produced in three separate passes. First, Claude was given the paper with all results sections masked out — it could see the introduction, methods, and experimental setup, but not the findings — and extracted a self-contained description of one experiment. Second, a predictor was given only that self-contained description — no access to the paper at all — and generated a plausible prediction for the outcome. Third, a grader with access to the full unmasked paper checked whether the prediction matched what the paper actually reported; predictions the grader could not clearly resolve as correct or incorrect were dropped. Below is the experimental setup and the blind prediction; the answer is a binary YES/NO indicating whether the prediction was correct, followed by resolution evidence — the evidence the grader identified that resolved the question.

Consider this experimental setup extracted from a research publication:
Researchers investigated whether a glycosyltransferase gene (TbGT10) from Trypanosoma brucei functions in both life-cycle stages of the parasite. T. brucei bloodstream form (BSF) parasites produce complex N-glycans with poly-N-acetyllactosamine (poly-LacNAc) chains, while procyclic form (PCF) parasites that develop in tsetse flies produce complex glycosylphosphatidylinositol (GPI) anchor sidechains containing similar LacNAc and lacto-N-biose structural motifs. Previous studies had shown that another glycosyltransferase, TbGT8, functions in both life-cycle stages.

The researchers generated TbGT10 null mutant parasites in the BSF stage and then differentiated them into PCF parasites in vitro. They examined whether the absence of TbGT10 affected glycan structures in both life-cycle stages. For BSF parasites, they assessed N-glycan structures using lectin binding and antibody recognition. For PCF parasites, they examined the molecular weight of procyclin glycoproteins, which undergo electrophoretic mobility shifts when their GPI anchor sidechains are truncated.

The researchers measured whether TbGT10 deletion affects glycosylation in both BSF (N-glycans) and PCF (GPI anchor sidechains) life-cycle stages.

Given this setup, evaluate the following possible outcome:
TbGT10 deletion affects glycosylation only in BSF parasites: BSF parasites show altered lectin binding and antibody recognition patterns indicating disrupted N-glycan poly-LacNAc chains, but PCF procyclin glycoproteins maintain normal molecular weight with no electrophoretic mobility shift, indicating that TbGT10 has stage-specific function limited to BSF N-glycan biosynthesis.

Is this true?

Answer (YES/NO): NO